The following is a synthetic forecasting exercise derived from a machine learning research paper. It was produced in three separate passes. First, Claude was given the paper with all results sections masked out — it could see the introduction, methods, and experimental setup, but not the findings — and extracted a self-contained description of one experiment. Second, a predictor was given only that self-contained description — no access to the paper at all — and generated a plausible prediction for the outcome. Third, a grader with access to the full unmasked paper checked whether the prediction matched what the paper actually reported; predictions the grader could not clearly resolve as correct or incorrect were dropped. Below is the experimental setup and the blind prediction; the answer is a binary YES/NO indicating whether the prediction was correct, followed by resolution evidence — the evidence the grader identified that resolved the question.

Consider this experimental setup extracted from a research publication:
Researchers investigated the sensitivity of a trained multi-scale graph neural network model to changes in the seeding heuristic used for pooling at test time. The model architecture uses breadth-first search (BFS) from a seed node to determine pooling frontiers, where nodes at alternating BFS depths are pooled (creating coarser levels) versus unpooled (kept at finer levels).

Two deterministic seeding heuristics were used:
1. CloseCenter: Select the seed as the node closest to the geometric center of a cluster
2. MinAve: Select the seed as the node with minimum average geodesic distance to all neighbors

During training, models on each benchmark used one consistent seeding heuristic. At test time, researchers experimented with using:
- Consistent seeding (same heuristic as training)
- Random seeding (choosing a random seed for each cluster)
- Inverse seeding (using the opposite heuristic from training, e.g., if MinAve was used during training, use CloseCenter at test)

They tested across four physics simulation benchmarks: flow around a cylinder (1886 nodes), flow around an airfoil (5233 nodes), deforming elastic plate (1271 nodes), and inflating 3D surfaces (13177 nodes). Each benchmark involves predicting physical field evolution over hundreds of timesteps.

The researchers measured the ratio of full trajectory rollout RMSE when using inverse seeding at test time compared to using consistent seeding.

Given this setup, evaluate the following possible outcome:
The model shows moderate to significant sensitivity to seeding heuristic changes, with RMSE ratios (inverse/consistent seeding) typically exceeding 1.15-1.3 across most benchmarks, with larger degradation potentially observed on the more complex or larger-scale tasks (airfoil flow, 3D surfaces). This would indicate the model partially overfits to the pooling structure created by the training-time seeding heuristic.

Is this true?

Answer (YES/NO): NO